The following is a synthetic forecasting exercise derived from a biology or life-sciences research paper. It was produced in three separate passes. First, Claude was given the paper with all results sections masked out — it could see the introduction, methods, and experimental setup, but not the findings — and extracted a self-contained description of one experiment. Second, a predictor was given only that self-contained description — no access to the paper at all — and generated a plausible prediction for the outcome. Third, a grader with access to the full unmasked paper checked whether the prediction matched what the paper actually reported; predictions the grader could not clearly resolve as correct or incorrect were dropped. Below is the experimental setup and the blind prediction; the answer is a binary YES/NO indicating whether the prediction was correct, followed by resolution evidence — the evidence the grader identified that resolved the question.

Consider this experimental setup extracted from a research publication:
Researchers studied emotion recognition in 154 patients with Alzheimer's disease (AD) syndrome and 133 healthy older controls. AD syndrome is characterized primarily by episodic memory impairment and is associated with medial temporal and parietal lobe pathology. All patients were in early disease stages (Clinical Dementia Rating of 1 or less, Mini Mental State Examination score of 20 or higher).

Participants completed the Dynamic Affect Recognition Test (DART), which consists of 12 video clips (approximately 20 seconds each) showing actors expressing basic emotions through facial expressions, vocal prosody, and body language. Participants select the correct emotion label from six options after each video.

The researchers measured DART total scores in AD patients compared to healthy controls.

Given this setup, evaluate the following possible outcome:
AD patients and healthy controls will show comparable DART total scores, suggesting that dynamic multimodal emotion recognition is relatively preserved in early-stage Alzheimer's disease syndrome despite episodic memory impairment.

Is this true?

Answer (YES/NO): NO